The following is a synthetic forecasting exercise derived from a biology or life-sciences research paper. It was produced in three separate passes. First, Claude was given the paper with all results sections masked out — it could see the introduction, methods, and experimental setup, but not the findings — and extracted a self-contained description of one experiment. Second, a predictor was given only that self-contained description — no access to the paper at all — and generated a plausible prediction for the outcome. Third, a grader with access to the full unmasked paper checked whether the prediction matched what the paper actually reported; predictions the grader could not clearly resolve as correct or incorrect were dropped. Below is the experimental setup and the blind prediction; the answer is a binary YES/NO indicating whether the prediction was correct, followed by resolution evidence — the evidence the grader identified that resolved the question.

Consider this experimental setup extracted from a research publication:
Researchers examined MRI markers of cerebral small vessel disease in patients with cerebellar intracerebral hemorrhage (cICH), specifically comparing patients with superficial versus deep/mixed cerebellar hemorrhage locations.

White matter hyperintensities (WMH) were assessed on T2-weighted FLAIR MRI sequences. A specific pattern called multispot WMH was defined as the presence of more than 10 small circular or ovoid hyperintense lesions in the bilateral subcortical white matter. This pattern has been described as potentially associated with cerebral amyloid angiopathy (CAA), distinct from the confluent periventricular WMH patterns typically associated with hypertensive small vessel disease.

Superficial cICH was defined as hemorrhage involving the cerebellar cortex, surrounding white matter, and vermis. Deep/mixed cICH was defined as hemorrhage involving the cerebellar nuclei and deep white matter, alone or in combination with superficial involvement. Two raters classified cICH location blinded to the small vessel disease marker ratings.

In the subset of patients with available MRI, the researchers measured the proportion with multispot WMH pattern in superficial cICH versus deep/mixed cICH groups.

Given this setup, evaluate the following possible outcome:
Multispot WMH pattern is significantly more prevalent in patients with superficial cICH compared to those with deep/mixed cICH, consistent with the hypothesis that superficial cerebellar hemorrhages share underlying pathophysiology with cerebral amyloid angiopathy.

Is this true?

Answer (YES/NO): NO